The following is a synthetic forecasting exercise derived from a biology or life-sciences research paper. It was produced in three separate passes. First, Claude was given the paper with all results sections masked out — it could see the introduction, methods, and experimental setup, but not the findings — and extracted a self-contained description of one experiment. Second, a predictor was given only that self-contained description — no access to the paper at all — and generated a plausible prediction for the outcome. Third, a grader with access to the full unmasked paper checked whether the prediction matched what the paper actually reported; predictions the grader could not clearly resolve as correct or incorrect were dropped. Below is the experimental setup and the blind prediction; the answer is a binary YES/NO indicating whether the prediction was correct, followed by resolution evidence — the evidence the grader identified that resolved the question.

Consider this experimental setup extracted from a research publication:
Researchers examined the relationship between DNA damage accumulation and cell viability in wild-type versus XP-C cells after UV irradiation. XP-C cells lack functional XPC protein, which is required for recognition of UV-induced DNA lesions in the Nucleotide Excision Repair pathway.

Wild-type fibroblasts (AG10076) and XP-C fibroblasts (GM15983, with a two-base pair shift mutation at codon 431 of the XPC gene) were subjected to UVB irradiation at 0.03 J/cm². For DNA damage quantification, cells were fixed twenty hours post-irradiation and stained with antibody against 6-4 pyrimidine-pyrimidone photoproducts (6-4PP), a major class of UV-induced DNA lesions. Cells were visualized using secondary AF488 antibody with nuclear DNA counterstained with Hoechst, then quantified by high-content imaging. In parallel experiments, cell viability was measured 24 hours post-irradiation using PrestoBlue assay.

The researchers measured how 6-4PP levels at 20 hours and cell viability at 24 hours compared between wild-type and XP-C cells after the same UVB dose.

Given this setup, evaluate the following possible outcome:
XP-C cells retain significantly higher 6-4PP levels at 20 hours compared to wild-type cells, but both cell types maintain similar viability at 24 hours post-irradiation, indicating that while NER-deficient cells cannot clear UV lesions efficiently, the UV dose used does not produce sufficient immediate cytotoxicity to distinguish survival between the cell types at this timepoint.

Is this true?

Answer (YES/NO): NO